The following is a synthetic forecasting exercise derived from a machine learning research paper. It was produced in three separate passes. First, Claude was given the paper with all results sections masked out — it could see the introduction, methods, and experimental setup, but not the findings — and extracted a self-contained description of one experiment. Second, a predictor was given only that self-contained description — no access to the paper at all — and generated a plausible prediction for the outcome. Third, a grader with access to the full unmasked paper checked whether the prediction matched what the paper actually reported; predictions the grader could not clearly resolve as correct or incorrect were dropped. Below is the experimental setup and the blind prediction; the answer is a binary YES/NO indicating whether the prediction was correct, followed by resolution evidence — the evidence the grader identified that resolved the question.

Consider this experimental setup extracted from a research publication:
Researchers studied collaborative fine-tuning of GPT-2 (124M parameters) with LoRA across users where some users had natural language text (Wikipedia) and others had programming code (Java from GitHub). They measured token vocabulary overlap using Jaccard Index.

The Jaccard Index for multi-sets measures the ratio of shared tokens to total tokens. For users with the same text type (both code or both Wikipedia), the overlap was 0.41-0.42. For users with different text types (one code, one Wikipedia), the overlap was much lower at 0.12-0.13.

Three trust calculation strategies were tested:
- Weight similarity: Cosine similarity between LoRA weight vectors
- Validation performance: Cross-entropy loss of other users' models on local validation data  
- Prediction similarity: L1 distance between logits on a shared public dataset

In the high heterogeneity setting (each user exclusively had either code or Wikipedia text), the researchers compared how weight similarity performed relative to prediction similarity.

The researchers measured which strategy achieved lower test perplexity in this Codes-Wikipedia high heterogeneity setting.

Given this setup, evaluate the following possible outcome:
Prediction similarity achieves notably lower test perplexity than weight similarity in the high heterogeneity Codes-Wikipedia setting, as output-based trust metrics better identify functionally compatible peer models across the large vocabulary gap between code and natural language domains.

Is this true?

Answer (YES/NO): YES